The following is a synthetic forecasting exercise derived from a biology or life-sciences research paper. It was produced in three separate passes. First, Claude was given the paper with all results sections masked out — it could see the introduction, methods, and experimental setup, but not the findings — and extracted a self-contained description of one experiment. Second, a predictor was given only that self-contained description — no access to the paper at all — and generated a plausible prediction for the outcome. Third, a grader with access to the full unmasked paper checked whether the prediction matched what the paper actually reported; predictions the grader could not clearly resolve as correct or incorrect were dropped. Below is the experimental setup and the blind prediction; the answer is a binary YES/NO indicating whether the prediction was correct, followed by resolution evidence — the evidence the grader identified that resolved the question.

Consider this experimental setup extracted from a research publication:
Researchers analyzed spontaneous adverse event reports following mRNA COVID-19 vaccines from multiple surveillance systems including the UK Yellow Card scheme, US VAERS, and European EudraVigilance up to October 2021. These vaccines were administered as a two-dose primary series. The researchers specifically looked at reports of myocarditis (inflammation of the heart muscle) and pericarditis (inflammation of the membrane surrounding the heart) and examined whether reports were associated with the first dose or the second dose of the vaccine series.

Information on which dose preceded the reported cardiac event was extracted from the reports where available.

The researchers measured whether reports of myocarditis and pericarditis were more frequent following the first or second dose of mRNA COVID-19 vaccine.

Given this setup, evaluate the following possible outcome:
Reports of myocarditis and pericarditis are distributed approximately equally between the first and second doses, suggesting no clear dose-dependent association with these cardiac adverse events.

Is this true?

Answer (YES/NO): NO